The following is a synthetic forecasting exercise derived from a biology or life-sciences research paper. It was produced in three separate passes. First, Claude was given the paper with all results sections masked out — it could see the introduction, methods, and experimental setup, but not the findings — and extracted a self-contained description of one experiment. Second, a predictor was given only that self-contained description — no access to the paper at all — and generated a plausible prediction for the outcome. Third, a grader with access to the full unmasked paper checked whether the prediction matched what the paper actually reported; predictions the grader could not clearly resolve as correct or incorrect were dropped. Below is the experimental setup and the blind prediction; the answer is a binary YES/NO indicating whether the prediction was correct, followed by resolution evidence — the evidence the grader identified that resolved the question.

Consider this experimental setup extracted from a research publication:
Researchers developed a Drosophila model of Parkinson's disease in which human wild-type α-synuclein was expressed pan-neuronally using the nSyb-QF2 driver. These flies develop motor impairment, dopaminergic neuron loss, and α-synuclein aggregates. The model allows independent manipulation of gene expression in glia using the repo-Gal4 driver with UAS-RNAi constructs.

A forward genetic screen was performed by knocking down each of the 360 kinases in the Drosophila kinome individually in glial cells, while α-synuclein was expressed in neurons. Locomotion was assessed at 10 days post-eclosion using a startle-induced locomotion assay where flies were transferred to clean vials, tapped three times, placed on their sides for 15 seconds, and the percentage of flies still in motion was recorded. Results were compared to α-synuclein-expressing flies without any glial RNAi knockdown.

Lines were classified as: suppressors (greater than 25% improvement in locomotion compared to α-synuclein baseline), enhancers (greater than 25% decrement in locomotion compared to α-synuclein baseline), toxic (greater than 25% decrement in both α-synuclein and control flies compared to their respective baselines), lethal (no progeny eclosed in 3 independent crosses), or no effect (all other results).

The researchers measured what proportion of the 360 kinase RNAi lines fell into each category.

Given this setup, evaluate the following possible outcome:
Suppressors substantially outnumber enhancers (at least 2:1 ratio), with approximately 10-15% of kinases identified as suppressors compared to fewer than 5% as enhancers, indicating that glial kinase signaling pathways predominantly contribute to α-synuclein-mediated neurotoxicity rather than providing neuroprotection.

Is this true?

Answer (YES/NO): NO